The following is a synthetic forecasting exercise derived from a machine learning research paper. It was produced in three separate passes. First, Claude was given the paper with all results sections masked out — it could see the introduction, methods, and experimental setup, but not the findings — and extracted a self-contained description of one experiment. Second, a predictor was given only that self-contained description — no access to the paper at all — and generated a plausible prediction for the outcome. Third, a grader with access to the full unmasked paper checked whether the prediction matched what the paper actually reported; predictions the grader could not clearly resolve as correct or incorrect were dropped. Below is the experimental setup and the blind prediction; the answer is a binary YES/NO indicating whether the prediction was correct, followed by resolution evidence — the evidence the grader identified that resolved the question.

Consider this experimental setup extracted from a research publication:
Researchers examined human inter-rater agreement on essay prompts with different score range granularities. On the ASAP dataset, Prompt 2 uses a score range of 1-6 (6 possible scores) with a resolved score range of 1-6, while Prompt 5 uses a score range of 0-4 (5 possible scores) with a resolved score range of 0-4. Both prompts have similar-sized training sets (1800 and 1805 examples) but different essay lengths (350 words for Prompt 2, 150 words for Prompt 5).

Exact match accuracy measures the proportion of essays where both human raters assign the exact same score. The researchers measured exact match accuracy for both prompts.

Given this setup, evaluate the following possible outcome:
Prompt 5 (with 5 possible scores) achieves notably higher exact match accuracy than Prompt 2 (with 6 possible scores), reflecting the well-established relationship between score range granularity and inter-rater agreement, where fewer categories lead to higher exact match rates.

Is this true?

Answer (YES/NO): NO